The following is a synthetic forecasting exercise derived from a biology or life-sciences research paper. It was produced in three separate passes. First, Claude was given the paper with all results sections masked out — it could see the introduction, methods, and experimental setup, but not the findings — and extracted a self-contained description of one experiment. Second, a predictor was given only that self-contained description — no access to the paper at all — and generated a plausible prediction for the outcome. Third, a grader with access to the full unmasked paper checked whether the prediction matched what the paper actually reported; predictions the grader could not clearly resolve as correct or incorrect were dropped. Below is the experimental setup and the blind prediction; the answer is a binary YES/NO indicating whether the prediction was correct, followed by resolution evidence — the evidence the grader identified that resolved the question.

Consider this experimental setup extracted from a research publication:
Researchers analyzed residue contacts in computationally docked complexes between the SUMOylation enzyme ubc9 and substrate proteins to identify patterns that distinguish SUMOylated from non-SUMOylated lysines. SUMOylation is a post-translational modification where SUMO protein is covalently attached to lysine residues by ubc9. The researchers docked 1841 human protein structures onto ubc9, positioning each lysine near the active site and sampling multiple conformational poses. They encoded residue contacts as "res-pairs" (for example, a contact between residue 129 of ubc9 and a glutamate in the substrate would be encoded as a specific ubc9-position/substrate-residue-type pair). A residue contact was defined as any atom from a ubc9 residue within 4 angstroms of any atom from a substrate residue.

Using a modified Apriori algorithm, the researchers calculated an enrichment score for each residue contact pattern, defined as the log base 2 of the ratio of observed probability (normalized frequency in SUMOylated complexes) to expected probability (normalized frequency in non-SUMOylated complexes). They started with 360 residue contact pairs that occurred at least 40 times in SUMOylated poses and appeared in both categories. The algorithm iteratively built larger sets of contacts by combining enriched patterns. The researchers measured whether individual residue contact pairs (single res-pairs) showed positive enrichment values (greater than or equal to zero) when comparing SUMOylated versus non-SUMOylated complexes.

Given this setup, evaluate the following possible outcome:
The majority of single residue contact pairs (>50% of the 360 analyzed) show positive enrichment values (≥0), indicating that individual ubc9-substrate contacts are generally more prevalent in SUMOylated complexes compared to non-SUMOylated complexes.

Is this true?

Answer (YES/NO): NO